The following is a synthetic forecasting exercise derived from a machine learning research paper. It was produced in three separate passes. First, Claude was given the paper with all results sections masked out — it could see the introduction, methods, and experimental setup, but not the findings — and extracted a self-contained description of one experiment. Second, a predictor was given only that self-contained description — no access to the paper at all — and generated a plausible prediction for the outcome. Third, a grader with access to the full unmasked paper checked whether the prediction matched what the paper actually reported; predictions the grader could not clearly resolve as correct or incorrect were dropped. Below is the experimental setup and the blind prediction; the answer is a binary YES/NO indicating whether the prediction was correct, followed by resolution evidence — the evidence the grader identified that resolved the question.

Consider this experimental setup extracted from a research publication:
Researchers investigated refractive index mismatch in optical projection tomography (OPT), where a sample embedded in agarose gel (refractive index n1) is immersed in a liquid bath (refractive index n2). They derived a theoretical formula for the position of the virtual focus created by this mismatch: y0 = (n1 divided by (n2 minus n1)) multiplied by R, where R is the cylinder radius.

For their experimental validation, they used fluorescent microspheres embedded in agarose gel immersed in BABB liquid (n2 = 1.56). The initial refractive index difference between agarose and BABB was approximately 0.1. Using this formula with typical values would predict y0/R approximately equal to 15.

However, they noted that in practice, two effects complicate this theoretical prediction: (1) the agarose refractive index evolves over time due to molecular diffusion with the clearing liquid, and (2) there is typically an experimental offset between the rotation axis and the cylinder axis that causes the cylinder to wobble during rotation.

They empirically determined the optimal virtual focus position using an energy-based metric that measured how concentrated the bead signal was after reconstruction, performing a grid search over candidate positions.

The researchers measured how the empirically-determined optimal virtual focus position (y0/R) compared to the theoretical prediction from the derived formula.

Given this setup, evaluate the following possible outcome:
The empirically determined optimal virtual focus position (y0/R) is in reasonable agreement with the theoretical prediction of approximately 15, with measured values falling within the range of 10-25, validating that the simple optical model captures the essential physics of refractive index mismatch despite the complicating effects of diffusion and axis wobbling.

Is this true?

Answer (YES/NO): NO